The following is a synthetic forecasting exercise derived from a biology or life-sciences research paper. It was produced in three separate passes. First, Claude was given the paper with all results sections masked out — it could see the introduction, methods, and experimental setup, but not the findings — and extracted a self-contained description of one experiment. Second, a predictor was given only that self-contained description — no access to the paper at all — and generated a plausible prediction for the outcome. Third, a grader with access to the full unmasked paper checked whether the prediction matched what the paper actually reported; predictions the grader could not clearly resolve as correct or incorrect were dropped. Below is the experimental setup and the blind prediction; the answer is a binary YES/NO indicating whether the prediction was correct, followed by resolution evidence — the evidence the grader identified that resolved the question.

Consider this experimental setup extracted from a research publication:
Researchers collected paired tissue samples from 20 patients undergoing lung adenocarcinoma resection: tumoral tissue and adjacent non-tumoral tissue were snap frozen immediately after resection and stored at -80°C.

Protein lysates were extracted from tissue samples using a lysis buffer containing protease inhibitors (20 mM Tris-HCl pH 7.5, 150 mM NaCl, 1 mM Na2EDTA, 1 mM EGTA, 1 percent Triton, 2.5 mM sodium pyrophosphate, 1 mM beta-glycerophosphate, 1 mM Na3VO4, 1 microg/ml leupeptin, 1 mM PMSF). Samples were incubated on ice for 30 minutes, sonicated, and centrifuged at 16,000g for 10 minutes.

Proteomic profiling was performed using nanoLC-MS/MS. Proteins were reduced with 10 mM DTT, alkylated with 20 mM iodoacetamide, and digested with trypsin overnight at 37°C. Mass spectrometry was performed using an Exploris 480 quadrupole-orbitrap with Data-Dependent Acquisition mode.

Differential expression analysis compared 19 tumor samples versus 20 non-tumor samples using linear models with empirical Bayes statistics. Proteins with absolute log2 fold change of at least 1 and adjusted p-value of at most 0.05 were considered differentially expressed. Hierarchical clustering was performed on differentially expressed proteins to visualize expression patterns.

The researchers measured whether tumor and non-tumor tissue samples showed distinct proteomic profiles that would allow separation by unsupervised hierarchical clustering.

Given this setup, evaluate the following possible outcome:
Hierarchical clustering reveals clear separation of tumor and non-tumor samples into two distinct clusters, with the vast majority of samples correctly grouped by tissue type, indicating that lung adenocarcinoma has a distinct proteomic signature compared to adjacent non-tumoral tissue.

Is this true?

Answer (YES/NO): NO